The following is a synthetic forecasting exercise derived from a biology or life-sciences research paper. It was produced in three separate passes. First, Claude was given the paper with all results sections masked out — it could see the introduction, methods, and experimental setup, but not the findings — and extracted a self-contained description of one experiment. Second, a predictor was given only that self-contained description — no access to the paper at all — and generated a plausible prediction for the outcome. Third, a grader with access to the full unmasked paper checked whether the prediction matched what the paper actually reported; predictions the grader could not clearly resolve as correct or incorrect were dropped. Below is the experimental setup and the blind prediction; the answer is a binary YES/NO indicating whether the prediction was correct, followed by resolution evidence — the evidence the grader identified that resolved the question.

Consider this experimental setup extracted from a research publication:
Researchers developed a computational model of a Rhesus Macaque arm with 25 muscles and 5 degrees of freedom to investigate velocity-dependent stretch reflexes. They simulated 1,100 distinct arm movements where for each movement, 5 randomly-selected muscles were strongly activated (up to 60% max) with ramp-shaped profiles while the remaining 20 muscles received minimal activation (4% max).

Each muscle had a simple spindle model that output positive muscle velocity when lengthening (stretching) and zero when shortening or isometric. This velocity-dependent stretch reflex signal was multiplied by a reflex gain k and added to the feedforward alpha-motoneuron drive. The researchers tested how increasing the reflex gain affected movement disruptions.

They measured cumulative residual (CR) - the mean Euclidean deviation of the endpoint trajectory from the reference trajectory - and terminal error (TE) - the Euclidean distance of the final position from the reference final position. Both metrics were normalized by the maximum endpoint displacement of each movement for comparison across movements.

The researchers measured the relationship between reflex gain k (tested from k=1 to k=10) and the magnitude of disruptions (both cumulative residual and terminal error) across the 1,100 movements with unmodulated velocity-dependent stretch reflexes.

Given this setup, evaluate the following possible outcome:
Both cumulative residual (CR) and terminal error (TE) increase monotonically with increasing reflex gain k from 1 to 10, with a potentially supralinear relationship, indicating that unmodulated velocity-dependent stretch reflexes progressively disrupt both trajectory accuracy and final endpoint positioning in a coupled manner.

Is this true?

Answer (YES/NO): NO